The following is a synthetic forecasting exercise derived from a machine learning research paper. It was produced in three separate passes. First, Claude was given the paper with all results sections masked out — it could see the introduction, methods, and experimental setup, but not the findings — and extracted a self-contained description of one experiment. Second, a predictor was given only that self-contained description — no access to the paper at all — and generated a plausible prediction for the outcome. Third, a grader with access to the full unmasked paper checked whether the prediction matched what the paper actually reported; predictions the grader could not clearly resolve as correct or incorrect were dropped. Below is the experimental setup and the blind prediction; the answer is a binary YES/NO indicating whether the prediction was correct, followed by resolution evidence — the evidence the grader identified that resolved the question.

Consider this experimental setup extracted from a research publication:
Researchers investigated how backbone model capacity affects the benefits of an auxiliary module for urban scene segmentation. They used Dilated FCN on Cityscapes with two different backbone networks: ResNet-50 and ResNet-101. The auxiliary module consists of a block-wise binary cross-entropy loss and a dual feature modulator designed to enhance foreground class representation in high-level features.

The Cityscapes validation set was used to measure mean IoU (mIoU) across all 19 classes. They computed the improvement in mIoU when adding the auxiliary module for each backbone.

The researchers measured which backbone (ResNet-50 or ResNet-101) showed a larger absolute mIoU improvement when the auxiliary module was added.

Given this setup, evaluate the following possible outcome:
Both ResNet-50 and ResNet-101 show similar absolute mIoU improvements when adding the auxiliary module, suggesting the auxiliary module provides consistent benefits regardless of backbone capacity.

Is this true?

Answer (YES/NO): NO